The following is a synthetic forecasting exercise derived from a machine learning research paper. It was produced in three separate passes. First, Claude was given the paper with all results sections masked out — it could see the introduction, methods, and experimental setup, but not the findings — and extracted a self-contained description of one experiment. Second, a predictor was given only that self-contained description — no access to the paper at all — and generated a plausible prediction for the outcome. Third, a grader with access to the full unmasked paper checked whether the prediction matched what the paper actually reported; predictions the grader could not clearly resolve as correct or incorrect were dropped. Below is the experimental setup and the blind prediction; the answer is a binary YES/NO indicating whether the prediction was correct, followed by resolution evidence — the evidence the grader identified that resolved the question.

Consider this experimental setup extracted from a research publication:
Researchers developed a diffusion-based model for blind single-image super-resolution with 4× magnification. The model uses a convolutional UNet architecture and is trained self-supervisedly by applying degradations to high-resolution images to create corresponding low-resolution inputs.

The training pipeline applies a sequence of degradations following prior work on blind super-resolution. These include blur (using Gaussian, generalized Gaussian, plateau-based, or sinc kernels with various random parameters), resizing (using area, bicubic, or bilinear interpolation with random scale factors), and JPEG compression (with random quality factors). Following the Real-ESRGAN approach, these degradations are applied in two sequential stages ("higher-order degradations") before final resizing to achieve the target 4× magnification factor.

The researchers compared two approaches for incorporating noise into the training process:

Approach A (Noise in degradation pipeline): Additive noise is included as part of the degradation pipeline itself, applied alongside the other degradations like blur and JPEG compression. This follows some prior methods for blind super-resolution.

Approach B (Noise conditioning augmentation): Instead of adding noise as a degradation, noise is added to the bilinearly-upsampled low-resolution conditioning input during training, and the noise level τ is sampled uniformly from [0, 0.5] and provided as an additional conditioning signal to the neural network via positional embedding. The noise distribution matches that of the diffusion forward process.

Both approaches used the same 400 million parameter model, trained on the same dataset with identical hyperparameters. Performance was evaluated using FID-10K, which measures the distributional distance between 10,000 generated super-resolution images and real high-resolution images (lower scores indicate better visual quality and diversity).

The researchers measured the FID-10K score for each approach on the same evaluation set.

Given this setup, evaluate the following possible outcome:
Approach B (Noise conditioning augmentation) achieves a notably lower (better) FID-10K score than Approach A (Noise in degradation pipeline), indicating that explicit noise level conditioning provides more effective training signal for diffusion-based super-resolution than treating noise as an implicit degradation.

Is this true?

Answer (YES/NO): YES